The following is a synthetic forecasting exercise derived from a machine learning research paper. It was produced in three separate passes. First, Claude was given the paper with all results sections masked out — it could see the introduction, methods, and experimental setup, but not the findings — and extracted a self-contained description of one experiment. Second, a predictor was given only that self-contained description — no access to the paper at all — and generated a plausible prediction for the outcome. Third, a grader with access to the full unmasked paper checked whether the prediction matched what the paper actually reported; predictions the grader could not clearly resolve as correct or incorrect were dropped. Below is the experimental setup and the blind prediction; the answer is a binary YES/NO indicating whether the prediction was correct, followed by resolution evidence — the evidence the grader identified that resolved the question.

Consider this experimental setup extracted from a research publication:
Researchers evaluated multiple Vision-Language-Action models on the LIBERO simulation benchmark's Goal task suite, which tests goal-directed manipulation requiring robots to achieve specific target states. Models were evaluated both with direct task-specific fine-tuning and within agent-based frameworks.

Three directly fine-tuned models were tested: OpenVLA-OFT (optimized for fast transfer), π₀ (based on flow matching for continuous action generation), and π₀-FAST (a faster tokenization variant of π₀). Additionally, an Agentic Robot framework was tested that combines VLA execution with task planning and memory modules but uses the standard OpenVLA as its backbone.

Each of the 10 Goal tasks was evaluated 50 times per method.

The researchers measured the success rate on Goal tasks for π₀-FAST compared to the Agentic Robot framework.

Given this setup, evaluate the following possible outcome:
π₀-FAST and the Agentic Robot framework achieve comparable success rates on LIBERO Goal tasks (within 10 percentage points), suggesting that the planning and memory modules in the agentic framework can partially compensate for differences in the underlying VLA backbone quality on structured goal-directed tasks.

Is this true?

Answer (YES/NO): YES